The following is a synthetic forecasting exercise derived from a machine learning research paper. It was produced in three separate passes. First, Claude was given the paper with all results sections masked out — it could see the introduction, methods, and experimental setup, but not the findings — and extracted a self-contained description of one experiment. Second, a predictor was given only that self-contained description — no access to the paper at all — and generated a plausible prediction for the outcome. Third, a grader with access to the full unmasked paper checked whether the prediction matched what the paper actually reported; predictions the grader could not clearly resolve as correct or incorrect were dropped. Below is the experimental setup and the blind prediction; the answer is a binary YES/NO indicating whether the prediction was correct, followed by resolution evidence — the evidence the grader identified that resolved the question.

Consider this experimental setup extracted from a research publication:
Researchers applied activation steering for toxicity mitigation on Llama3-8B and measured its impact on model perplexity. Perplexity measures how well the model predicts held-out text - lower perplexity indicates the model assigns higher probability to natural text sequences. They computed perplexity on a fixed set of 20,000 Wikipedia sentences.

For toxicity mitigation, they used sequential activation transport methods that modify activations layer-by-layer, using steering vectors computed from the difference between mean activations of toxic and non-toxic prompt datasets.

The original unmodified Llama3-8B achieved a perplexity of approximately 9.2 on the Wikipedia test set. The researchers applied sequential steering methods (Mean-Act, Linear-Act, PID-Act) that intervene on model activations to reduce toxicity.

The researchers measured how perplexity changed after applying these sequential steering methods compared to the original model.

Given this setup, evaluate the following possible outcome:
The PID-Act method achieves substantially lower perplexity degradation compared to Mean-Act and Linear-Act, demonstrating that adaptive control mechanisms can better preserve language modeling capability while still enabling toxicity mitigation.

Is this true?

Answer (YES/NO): NO